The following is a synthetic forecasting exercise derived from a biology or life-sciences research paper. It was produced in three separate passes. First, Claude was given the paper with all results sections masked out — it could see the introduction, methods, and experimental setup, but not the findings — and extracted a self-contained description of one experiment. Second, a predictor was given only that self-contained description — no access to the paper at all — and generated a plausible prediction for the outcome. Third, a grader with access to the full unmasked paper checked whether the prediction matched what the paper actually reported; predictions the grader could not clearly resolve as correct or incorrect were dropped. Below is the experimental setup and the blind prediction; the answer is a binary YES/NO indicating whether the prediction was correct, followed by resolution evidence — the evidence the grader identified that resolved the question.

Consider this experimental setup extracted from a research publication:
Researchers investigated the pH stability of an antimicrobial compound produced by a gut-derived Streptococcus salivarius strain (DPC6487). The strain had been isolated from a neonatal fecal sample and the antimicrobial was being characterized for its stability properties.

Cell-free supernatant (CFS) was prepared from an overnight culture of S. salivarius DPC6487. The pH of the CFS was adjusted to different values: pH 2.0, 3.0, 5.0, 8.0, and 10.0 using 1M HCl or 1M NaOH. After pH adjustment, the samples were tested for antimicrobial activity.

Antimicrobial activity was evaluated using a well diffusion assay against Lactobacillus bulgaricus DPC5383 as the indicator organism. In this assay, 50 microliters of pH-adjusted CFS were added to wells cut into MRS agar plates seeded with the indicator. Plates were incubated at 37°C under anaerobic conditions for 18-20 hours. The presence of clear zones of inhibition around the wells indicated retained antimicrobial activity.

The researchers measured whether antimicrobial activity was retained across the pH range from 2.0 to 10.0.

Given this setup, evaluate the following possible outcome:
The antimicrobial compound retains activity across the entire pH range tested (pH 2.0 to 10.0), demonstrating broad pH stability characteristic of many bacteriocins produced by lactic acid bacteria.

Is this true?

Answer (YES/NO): YES